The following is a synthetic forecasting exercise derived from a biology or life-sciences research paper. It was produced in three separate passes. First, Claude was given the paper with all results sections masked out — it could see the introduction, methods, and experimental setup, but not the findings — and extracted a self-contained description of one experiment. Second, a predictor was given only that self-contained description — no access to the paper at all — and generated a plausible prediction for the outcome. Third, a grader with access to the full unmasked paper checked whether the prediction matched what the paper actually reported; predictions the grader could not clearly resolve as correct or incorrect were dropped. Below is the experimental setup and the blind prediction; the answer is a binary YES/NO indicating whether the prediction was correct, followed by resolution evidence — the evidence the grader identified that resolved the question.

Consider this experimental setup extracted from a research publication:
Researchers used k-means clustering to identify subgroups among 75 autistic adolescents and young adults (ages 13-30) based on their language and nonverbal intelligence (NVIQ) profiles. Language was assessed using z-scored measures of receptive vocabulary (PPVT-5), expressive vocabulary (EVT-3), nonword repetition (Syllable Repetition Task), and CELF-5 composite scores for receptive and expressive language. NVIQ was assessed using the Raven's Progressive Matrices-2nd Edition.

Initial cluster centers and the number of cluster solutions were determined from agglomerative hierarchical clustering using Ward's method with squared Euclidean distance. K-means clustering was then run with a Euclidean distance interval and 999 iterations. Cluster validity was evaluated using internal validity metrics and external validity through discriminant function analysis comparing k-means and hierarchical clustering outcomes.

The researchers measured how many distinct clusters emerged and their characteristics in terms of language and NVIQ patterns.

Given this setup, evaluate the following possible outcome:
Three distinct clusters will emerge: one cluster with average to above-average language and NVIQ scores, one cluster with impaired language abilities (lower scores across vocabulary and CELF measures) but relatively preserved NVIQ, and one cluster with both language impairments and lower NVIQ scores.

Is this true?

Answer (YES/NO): NO